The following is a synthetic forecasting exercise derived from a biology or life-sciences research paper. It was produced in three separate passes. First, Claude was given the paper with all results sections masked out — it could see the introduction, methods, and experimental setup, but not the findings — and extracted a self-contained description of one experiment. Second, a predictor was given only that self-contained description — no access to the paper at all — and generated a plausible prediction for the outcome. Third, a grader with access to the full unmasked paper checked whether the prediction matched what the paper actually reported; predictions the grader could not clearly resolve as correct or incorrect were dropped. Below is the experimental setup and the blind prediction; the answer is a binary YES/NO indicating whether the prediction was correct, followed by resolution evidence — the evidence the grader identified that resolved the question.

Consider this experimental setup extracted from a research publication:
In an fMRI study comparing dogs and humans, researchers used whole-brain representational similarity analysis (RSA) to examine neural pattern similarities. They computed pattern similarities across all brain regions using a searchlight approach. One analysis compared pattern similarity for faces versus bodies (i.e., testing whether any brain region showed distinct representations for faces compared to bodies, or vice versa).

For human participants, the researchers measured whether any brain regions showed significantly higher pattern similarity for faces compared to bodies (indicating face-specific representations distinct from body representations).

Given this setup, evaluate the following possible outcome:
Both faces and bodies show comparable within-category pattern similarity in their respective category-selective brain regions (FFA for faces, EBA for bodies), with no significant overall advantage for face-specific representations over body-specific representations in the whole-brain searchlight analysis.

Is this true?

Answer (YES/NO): NO